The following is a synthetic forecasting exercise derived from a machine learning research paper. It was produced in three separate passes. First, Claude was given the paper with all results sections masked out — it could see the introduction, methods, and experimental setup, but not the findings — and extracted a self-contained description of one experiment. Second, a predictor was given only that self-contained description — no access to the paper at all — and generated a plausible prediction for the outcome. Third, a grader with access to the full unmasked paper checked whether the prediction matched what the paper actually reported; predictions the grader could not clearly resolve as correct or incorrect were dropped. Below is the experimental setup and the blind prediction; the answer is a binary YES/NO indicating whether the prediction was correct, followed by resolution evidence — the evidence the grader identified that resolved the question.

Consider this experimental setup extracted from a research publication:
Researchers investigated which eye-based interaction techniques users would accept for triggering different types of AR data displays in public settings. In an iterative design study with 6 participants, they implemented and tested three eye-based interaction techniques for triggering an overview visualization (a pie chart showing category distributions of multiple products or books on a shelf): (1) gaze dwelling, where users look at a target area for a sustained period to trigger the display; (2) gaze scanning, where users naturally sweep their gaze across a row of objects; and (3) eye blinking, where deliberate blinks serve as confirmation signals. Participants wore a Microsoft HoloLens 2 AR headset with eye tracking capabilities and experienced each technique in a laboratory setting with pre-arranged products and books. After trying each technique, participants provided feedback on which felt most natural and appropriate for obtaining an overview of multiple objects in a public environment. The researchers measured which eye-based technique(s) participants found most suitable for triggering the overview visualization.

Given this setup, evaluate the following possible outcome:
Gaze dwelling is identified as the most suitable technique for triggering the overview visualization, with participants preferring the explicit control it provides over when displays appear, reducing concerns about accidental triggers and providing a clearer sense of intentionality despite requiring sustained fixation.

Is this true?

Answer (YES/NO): NO